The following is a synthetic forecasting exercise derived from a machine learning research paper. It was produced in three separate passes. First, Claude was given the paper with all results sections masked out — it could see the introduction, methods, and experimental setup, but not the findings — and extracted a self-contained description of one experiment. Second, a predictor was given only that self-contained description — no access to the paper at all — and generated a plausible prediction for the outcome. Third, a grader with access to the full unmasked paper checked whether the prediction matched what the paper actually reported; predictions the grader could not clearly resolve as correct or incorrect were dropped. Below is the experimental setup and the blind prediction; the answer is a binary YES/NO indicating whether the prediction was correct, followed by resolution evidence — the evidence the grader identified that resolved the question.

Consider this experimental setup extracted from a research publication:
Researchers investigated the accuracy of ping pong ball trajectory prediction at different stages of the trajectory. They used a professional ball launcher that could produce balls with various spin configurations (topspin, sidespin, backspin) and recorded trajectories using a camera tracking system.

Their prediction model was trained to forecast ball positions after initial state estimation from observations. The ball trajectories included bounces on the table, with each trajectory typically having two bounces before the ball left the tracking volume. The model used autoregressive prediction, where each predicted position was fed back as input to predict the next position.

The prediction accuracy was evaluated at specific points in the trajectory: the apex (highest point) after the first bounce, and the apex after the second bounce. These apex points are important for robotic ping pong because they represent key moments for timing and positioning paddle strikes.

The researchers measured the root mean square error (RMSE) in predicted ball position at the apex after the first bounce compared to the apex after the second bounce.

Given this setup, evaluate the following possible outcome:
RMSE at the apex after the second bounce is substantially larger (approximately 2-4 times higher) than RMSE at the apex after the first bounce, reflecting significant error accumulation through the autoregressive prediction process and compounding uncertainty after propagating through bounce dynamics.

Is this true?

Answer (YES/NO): NO